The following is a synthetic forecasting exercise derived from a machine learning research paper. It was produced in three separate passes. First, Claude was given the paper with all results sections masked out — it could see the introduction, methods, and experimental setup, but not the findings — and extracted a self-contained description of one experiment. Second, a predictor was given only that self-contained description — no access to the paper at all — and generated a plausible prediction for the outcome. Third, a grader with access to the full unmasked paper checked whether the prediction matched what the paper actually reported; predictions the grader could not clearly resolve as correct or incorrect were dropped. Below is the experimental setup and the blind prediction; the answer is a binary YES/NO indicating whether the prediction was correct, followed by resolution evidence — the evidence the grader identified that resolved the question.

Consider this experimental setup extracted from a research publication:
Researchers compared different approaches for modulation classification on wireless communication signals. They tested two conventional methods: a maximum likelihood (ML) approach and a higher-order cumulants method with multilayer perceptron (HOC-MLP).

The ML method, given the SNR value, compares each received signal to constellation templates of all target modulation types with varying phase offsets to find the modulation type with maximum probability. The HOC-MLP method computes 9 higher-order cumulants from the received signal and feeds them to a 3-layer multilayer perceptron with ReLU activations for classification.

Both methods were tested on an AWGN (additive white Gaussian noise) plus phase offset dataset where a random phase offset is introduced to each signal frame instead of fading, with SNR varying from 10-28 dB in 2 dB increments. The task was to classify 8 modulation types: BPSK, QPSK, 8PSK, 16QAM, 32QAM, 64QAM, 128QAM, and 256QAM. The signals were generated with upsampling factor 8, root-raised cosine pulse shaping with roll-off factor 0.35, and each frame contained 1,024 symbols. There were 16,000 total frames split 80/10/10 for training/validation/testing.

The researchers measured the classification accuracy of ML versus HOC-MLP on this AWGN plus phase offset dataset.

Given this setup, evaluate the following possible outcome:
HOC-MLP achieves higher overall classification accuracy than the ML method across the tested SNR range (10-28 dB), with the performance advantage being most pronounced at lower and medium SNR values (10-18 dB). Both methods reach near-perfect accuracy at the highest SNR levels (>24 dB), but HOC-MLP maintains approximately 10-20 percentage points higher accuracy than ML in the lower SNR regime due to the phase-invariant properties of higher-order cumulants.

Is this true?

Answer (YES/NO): NO